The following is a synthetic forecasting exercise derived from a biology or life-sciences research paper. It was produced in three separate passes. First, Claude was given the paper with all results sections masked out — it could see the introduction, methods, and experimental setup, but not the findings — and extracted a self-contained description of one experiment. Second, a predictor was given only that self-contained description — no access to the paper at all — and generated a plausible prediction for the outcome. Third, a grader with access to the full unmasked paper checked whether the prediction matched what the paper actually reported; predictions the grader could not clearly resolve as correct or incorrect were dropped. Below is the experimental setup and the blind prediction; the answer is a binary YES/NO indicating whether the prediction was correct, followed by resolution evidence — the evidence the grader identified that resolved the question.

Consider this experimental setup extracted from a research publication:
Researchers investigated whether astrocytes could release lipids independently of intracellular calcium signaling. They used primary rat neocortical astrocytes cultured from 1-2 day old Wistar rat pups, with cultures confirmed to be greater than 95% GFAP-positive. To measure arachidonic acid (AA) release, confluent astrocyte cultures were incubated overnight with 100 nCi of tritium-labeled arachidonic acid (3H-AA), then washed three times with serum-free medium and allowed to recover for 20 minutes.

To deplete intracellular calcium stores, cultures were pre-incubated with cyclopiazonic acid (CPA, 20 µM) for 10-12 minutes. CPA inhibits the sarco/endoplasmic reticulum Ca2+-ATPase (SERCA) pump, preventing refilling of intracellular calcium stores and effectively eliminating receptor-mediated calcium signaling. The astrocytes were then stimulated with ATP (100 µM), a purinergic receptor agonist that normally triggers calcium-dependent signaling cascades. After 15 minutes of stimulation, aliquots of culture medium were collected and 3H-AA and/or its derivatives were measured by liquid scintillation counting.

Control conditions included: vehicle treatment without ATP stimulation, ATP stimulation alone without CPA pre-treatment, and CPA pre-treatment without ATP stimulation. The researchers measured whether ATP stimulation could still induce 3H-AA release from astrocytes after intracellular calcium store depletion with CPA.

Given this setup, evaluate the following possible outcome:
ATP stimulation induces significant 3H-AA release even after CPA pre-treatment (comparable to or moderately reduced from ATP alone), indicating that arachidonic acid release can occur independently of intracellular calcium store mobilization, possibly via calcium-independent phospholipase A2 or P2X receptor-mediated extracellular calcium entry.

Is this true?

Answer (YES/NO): NO